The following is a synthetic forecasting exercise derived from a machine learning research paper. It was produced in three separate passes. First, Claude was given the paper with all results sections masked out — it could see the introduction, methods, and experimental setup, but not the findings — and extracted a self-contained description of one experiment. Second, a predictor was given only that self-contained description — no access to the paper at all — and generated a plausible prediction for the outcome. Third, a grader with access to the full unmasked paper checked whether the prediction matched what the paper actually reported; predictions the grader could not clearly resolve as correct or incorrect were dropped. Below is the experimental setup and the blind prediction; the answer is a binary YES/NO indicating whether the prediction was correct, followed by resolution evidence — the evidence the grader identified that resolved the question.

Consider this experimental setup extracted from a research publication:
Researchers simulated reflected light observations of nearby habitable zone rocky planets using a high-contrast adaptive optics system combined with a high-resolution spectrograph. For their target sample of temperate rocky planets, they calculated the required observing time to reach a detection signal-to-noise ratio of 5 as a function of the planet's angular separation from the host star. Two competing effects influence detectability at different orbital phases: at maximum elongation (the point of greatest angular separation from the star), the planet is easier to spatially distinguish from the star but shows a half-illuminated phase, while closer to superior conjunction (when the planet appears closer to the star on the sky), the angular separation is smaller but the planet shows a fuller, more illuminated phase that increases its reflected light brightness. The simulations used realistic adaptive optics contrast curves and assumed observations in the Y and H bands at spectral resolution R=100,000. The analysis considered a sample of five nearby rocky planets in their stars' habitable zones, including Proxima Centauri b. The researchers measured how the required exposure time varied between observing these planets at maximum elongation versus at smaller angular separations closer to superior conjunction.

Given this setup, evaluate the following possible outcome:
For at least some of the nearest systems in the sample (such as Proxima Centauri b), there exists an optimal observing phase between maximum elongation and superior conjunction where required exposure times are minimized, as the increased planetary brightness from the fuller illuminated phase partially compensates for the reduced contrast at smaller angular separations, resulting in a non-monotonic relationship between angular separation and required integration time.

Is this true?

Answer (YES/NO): NO